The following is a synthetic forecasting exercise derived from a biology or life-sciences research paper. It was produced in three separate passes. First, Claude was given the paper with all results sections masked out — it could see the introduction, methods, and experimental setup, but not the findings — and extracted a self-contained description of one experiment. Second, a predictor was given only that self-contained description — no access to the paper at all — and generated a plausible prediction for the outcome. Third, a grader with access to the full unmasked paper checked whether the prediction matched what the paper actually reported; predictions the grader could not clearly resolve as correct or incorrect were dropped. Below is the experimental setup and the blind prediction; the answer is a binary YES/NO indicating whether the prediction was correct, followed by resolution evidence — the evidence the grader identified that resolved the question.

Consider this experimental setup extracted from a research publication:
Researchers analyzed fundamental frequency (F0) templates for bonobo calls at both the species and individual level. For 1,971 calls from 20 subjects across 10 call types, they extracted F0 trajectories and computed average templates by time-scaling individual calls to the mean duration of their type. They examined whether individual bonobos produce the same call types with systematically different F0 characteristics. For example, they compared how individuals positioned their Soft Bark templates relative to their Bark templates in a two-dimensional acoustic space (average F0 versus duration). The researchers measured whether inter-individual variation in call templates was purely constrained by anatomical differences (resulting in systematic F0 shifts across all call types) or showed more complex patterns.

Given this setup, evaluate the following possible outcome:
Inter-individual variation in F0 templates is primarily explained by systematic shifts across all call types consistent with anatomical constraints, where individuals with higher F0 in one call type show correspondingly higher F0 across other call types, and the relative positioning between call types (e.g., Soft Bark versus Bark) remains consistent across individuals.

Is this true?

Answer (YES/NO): NO